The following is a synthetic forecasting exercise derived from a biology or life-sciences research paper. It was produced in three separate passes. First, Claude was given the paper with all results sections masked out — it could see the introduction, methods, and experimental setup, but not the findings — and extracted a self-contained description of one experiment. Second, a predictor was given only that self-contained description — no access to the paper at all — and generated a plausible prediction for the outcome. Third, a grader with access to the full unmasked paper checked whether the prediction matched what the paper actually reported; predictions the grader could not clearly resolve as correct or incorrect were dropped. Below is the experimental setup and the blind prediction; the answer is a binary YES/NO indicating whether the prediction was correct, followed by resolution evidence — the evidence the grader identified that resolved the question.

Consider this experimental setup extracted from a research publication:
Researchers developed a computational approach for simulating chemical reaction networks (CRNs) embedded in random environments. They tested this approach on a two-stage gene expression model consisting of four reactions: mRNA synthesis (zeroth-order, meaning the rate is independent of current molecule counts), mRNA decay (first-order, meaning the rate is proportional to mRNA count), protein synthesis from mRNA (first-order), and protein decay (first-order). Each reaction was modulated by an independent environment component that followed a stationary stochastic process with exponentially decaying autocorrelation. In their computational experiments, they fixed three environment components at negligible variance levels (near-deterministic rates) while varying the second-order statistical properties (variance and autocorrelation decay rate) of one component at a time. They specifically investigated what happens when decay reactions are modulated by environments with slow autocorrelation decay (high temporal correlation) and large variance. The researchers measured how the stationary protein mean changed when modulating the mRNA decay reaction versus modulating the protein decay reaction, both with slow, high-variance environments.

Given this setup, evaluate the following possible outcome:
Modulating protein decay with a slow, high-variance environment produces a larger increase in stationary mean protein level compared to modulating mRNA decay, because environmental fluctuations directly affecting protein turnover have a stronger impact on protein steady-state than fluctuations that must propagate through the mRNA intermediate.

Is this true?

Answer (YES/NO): NO